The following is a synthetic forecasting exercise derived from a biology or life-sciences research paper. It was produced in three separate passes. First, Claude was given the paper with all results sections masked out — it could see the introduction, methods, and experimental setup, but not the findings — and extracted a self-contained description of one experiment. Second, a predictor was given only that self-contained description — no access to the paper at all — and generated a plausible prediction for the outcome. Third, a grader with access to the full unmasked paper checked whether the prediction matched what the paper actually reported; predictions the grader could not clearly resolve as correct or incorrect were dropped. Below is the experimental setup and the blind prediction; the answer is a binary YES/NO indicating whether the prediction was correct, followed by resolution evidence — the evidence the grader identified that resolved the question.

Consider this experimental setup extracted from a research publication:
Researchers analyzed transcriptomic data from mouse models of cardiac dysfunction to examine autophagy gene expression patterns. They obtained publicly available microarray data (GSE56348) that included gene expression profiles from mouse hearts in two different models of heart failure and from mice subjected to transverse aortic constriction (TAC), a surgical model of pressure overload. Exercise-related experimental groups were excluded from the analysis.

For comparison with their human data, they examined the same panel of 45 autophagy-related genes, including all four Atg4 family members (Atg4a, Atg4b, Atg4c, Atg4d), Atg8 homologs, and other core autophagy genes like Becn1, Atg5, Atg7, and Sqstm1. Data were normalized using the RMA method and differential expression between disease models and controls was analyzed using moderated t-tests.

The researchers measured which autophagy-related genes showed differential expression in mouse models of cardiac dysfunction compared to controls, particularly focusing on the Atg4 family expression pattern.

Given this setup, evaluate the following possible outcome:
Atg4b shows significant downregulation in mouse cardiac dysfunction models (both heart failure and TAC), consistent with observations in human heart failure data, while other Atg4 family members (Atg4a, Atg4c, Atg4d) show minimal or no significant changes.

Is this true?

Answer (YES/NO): NO